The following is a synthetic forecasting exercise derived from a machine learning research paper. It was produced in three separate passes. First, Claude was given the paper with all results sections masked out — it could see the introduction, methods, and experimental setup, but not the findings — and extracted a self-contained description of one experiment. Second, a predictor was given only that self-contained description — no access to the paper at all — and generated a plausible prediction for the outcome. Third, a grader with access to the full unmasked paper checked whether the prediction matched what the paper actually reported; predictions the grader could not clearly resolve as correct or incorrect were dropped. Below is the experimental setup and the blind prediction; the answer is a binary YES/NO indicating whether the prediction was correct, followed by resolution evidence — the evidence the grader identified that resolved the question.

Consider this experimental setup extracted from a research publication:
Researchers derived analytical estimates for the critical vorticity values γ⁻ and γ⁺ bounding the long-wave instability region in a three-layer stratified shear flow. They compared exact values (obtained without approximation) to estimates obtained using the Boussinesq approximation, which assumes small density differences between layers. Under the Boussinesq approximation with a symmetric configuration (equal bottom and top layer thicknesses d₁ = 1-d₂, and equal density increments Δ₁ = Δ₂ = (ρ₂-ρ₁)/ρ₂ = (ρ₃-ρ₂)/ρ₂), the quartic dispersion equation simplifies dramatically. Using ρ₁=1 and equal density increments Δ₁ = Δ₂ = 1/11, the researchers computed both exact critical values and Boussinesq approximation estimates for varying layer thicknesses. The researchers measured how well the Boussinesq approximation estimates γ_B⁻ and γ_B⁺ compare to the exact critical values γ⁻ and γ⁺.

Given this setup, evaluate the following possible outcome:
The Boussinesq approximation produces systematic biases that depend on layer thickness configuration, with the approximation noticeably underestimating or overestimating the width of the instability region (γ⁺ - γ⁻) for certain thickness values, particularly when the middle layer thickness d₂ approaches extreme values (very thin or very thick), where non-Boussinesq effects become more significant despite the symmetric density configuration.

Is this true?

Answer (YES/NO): NO